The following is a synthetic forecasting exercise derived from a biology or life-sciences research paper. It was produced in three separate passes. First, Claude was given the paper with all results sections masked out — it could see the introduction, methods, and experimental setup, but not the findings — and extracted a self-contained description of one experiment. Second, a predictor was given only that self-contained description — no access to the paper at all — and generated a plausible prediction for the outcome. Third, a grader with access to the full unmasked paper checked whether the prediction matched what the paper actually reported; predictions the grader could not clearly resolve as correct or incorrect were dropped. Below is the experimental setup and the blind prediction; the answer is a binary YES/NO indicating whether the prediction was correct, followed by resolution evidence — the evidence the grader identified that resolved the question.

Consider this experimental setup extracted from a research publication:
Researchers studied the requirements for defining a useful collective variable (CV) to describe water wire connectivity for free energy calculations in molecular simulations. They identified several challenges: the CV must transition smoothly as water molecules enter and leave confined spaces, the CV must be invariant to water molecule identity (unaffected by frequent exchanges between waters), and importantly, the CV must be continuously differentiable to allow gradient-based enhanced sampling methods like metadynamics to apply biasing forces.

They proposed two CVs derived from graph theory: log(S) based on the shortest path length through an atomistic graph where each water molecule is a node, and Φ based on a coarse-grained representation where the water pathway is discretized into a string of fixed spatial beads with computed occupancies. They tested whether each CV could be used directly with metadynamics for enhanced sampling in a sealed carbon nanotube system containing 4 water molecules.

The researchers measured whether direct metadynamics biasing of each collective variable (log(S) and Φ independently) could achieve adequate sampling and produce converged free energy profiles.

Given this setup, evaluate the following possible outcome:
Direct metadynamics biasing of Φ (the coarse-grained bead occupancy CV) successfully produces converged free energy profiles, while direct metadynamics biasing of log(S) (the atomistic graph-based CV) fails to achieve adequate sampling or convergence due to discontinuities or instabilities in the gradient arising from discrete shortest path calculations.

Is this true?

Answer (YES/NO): YES